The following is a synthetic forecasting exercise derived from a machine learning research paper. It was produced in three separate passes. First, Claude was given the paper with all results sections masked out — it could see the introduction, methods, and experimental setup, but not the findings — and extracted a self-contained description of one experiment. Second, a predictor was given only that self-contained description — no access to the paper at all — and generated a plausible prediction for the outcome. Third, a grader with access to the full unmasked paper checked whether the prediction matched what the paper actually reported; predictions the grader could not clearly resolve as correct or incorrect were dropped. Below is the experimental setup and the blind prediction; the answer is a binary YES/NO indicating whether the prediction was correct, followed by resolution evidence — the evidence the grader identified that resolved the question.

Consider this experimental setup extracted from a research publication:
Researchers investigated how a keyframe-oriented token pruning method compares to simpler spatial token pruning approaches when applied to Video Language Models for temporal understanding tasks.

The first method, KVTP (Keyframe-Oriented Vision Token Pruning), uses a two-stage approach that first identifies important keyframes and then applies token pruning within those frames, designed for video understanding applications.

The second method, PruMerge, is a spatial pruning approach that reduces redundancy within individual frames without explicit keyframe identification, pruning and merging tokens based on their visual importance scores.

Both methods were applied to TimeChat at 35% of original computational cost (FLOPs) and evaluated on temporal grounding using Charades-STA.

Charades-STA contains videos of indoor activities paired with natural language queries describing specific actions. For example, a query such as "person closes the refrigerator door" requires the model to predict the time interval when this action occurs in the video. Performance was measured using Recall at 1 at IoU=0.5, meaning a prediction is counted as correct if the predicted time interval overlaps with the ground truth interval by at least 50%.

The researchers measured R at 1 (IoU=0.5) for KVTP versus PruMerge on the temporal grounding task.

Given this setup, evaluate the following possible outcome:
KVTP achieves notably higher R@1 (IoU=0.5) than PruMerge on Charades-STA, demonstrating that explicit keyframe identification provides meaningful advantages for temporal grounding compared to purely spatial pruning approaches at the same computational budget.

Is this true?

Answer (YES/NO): YES